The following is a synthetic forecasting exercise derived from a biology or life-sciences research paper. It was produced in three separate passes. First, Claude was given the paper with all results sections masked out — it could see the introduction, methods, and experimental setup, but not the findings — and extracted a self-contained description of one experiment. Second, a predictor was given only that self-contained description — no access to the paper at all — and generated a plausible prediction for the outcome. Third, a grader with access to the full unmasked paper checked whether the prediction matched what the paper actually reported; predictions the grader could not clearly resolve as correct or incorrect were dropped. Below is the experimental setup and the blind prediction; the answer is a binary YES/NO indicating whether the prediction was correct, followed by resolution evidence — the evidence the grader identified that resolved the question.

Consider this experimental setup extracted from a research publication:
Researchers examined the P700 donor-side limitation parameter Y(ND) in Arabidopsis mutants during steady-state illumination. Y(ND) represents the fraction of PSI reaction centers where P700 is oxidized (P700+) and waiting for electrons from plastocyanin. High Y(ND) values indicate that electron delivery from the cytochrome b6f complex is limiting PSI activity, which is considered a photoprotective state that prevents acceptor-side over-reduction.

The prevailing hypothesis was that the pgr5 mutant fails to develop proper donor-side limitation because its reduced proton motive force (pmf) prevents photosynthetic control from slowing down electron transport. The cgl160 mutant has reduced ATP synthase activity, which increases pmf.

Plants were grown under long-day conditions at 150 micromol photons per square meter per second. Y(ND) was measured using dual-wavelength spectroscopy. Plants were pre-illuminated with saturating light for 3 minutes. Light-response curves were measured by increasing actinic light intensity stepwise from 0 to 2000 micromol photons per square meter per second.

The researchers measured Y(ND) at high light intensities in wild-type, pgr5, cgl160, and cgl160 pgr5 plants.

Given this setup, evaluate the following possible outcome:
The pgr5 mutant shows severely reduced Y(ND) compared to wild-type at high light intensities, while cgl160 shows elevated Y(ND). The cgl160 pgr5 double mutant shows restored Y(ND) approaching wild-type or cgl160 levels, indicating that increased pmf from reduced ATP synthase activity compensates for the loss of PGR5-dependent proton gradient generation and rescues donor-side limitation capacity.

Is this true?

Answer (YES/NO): NO